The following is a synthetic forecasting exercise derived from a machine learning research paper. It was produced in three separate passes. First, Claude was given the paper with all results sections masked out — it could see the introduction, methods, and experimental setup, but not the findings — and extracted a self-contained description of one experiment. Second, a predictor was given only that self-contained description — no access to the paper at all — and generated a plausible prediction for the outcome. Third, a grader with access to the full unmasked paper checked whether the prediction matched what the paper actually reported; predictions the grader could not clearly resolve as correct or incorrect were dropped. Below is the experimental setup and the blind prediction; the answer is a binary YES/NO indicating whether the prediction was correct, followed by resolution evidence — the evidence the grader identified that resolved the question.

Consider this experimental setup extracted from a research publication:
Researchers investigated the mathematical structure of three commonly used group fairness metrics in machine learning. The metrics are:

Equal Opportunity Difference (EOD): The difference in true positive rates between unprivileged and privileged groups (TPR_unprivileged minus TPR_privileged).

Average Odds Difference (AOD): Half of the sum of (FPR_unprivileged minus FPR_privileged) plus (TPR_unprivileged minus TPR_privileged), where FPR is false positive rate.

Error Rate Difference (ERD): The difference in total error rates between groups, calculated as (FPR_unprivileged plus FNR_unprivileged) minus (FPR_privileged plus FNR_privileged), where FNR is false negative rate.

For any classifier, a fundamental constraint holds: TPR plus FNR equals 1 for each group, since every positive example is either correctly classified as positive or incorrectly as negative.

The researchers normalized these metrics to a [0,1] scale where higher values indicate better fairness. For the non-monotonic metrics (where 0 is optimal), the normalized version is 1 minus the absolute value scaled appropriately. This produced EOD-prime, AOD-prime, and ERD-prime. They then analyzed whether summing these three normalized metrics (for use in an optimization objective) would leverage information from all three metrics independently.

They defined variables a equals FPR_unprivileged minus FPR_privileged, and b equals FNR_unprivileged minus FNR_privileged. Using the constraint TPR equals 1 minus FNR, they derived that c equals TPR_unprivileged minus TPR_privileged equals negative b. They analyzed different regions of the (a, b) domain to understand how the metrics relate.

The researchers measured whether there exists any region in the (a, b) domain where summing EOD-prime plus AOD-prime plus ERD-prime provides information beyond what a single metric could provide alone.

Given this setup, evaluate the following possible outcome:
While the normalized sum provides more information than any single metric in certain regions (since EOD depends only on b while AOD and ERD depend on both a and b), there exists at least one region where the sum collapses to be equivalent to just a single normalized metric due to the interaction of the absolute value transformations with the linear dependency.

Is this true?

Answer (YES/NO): NO